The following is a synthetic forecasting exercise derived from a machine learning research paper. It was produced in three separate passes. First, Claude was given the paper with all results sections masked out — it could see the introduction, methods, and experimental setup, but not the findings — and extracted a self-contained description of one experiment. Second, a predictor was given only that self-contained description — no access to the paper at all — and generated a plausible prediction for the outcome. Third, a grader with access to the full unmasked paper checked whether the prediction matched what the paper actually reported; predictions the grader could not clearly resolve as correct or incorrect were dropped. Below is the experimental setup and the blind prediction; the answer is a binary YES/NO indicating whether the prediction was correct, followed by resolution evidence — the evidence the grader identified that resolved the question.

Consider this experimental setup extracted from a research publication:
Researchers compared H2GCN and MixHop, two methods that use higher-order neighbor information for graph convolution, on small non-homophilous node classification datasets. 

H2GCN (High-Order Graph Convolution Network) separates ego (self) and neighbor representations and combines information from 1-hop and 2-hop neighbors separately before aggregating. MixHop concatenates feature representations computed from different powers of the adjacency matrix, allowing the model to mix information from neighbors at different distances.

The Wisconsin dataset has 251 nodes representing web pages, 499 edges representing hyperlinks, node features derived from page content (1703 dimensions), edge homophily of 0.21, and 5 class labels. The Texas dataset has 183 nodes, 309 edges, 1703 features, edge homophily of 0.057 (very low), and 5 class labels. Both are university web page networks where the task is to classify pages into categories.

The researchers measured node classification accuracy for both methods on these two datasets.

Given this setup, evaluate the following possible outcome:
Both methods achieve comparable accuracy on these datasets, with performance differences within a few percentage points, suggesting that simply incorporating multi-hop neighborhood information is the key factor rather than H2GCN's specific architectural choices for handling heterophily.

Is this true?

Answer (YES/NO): NO